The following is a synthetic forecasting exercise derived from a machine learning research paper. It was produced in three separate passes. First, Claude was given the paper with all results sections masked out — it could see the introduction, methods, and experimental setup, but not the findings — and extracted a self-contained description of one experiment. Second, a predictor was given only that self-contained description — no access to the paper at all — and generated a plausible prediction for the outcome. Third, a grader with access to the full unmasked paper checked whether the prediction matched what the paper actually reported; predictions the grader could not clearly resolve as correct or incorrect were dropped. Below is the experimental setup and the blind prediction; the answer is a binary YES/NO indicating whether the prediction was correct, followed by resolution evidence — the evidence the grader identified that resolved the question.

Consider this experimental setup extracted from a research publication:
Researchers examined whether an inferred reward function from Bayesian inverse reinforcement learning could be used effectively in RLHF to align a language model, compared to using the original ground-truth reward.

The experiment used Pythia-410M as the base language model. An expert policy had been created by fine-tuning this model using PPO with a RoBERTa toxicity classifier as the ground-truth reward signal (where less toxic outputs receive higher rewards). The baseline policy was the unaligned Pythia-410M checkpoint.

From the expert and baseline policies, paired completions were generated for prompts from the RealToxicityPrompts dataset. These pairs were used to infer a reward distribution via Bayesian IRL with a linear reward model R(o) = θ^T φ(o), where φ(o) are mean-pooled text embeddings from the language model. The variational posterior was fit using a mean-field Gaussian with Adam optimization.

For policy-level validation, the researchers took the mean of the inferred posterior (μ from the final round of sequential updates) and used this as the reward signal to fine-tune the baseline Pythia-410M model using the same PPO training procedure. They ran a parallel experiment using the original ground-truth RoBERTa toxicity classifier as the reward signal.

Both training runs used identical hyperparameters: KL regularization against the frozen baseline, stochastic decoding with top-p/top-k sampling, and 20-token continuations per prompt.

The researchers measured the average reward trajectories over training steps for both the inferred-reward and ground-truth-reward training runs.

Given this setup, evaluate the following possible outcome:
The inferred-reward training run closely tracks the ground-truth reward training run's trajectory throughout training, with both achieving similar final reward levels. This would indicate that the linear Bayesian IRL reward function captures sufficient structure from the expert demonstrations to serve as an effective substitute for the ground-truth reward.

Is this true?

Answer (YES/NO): YES